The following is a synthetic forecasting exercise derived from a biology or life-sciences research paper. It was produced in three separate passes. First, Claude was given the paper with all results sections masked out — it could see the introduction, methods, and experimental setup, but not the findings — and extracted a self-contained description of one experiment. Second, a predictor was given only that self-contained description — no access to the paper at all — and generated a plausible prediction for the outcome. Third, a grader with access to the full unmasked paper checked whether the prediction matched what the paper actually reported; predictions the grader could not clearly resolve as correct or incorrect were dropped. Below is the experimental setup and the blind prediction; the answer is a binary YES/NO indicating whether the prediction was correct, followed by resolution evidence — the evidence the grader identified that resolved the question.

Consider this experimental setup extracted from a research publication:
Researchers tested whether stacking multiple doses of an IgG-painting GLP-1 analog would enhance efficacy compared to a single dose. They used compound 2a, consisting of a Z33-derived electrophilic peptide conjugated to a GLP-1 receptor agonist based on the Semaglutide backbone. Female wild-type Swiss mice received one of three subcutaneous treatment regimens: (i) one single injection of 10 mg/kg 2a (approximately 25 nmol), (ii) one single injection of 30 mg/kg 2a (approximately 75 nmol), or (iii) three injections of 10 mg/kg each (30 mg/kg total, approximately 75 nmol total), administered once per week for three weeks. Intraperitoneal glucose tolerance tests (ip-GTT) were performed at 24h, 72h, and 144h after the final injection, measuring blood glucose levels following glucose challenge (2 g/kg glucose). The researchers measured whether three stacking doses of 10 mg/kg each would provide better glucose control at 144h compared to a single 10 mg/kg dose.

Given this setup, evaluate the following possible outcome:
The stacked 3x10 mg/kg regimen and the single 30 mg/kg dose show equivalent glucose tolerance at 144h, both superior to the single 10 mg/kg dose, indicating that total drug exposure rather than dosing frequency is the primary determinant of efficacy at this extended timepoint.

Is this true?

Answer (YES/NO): NO